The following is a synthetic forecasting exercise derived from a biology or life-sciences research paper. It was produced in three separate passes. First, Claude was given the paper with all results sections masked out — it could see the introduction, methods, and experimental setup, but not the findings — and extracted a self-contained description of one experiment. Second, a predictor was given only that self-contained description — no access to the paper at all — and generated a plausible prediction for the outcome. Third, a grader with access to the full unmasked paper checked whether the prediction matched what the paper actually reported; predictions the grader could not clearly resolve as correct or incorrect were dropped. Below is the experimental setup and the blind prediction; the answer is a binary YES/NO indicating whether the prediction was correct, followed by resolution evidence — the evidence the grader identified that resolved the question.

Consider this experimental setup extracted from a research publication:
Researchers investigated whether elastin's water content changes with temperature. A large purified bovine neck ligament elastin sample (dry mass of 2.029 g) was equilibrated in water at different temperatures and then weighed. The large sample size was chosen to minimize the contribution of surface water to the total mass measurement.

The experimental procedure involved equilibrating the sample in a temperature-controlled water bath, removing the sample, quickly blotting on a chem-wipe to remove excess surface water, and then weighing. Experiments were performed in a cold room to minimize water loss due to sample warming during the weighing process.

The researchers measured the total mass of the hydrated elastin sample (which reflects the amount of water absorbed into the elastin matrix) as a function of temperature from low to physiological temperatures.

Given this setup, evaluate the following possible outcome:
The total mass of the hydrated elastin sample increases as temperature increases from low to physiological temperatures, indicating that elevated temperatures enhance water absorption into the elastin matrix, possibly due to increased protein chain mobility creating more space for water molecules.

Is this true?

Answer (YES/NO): NO